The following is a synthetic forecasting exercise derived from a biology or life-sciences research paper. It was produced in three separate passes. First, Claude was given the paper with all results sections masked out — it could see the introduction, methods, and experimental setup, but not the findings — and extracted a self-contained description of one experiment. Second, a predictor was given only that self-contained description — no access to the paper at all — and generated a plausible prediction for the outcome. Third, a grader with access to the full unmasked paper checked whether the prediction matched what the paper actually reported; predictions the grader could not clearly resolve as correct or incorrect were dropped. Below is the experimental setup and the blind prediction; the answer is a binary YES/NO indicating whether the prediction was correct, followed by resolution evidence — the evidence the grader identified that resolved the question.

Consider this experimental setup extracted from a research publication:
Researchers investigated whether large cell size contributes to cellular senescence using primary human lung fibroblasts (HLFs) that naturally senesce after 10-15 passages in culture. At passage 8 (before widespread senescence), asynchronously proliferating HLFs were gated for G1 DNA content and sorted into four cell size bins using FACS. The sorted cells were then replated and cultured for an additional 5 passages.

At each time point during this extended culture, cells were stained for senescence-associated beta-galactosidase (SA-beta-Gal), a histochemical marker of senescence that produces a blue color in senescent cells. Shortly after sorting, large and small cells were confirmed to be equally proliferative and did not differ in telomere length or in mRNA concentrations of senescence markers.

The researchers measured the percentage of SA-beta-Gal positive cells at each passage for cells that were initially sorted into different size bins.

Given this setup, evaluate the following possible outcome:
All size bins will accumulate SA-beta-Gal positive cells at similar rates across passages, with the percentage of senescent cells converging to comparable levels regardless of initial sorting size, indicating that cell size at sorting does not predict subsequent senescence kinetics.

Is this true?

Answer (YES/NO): NO